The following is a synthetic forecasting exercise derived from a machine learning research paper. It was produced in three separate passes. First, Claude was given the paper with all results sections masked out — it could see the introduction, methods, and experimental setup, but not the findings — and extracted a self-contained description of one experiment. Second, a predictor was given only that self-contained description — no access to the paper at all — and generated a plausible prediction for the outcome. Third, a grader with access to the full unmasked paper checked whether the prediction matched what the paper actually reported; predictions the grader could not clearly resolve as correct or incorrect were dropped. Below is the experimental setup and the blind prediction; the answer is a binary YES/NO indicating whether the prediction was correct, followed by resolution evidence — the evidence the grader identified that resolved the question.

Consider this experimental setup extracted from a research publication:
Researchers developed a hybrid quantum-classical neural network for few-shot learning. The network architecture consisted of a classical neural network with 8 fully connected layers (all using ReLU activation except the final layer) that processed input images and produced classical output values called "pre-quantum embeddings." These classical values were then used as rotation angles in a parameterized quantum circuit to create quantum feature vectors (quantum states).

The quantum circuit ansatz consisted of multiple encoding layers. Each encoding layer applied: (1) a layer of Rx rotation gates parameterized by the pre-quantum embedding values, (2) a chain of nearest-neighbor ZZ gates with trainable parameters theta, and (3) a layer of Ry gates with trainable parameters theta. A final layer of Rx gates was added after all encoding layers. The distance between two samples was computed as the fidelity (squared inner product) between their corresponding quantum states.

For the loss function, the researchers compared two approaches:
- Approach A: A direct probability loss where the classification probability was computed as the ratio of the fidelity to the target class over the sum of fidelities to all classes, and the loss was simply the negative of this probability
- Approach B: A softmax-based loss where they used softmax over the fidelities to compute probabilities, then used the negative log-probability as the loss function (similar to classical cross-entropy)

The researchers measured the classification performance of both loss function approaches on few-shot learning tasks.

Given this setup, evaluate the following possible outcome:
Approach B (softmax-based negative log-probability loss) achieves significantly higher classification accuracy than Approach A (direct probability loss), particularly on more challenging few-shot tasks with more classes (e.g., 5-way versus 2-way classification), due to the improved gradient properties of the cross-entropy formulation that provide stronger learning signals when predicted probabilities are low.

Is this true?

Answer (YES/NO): NO